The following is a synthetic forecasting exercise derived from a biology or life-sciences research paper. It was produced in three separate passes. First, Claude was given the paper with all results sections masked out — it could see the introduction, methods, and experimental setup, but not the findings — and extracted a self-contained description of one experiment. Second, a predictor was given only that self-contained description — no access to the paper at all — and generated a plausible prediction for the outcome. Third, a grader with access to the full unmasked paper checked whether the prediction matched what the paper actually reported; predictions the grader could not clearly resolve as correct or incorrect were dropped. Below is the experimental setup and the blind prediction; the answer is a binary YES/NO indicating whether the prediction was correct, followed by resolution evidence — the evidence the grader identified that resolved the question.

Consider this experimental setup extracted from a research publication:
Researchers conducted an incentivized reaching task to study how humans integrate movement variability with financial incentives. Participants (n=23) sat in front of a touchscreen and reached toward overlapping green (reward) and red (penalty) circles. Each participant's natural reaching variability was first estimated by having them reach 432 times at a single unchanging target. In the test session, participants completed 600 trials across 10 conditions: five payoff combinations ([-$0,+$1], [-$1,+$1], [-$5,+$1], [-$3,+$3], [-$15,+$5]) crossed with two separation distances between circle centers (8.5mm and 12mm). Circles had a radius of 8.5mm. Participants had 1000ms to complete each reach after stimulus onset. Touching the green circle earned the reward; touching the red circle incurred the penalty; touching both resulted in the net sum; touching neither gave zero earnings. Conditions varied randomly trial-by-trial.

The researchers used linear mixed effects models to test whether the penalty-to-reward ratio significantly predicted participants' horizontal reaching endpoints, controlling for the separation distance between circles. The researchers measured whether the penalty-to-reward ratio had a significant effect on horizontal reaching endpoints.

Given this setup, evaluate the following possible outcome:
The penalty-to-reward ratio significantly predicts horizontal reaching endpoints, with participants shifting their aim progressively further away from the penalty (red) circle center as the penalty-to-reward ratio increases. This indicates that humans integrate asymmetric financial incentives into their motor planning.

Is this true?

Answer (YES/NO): YES